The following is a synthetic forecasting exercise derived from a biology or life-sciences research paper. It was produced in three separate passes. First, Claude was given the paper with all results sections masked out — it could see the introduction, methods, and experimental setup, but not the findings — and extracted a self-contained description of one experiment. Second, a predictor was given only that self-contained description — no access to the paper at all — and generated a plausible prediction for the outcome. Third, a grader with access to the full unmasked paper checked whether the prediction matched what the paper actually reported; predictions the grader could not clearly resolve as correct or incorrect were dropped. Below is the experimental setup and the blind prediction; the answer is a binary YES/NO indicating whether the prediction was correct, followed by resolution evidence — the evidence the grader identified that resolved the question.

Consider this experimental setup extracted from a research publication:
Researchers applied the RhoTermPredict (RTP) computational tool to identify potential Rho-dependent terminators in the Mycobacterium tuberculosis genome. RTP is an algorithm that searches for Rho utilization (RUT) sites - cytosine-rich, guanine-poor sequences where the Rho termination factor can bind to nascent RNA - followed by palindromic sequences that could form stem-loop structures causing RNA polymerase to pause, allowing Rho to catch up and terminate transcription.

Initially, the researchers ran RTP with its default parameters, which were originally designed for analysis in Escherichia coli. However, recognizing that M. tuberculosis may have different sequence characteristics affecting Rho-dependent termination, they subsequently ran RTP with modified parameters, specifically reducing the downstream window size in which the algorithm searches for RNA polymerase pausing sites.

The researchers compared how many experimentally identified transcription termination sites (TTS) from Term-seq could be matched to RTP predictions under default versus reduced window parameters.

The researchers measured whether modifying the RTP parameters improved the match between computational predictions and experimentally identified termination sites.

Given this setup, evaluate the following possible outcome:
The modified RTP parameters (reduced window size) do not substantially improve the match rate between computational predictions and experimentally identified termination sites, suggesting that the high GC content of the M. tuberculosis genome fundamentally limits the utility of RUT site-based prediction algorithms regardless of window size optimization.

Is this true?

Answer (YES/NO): NO